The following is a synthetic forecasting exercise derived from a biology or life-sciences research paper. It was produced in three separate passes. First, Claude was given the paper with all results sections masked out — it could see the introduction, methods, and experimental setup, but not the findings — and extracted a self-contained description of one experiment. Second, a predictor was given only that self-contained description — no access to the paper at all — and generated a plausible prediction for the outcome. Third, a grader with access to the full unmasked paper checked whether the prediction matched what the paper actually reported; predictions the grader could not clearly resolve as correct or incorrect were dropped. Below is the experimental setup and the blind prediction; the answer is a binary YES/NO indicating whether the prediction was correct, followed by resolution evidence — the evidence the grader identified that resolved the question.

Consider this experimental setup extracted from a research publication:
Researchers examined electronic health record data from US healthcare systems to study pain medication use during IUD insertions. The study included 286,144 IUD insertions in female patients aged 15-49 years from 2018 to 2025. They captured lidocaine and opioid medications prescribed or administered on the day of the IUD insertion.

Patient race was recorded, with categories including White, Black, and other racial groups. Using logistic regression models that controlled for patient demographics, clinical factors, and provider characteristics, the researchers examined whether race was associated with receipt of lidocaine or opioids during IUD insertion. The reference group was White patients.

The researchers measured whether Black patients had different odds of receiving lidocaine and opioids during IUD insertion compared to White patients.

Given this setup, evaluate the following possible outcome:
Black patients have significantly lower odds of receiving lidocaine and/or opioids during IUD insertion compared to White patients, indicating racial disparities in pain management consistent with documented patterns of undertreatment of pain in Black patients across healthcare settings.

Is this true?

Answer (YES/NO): NO